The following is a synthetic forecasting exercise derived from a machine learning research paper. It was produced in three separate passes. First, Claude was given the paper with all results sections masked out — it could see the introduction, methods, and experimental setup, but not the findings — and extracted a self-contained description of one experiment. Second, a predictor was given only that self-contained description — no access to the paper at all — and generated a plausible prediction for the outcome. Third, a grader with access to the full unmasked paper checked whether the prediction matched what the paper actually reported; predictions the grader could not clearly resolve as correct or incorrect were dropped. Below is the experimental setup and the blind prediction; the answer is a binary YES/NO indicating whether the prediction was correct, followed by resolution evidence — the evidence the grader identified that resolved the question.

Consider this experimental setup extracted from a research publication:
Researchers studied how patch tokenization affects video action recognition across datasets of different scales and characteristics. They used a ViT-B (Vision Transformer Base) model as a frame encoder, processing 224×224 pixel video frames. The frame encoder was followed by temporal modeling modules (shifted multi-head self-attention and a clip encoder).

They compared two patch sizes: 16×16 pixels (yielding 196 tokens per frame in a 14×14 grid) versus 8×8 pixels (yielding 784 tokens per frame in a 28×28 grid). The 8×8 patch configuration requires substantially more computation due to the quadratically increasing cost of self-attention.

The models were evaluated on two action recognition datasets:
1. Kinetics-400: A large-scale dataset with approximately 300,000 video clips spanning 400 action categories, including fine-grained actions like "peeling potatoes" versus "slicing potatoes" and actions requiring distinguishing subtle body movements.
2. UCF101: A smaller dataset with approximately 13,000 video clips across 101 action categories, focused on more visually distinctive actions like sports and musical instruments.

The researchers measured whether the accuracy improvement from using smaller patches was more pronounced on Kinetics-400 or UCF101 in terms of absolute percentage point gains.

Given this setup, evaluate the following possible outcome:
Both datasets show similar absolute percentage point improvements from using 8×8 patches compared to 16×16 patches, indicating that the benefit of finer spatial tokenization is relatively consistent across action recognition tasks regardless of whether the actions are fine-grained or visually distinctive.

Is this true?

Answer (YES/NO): NO